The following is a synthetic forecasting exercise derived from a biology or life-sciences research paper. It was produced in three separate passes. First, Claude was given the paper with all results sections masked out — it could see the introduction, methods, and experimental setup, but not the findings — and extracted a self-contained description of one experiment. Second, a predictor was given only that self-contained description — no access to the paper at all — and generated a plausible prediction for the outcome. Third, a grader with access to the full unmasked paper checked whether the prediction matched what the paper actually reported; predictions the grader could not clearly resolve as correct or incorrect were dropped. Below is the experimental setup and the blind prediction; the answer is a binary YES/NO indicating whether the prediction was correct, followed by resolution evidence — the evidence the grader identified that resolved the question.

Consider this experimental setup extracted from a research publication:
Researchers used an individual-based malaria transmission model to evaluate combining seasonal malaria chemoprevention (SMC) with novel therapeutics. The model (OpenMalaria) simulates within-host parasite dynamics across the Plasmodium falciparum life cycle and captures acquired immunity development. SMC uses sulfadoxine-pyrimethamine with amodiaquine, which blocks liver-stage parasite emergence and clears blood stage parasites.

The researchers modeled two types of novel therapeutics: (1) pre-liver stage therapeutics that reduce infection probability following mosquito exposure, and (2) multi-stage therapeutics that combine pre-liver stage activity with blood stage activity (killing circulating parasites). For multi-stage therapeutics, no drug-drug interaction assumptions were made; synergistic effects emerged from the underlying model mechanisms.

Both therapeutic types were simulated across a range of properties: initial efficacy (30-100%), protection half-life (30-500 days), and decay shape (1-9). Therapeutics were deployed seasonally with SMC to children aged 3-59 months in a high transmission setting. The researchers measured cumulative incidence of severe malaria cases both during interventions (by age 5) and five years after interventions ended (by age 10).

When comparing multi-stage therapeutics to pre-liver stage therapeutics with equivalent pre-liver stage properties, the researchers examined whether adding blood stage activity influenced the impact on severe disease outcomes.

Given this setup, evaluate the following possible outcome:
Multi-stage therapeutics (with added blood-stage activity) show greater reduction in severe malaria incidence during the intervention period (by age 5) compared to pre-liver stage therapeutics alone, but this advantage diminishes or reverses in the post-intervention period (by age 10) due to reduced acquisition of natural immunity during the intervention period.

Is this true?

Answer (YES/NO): NO